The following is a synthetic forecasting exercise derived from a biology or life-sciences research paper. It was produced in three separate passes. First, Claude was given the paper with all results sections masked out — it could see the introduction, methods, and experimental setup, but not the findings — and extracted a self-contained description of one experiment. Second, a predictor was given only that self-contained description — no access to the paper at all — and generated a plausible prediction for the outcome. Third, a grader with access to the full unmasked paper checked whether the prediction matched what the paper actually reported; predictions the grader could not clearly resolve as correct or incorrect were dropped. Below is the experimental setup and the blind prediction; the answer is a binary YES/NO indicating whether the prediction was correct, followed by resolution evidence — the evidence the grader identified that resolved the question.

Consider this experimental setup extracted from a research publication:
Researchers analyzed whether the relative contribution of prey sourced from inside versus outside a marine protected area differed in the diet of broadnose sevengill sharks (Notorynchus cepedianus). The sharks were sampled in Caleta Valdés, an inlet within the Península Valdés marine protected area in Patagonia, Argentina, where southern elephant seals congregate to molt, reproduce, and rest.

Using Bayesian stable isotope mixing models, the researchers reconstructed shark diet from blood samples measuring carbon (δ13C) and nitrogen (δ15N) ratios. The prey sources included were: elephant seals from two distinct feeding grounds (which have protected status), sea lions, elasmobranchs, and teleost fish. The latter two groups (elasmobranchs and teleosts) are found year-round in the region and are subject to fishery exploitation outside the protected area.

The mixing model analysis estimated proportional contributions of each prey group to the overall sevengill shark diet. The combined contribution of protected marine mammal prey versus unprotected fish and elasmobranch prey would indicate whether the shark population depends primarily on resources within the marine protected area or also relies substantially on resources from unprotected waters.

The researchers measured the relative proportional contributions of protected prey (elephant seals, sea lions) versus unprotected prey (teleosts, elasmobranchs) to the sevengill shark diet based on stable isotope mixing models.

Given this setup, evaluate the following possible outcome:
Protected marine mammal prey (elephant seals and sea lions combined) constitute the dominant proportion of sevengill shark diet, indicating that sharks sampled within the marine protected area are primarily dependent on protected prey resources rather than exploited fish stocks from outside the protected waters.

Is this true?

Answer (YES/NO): NO